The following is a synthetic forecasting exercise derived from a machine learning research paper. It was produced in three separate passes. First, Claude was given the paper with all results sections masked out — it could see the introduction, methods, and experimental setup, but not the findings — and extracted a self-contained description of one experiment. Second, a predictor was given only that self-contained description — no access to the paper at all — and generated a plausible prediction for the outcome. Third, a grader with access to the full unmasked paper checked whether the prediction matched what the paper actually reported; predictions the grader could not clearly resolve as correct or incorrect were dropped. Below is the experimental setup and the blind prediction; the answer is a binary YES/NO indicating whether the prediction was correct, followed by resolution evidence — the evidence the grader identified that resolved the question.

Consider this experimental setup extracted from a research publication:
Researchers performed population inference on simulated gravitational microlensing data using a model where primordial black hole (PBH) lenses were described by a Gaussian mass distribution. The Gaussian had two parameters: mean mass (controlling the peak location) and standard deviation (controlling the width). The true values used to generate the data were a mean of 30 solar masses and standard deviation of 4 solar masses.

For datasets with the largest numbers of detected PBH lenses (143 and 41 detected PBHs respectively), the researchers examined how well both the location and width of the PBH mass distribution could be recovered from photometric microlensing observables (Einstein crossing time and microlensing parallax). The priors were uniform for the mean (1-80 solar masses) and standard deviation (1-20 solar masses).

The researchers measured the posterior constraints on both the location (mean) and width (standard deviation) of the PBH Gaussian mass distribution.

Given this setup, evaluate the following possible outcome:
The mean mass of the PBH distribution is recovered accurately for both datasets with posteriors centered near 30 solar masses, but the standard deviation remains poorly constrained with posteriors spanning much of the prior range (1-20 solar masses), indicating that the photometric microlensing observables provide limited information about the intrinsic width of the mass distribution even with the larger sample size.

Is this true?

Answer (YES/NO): YES